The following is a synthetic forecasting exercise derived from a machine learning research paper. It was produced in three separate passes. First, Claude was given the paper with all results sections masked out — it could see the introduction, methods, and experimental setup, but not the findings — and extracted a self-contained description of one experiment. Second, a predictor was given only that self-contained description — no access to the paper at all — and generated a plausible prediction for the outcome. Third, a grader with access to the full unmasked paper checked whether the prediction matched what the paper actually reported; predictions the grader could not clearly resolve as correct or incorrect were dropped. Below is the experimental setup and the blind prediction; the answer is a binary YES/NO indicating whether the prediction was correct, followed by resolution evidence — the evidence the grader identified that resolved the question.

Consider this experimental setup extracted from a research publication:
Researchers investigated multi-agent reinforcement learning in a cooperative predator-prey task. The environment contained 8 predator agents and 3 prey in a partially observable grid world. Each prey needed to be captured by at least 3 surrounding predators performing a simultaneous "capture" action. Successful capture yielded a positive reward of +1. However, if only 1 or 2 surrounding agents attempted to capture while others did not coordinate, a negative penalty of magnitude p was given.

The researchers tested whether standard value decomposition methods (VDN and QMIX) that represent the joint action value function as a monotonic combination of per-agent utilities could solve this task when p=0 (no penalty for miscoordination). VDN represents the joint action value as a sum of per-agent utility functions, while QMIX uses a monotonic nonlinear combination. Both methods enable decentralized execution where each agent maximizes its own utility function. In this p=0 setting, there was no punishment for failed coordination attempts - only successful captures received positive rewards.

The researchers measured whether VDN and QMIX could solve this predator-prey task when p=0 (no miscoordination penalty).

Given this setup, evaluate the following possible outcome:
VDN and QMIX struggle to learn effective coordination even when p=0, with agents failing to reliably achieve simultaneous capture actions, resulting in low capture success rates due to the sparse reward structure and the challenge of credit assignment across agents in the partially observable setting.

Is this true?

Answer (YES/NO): NO